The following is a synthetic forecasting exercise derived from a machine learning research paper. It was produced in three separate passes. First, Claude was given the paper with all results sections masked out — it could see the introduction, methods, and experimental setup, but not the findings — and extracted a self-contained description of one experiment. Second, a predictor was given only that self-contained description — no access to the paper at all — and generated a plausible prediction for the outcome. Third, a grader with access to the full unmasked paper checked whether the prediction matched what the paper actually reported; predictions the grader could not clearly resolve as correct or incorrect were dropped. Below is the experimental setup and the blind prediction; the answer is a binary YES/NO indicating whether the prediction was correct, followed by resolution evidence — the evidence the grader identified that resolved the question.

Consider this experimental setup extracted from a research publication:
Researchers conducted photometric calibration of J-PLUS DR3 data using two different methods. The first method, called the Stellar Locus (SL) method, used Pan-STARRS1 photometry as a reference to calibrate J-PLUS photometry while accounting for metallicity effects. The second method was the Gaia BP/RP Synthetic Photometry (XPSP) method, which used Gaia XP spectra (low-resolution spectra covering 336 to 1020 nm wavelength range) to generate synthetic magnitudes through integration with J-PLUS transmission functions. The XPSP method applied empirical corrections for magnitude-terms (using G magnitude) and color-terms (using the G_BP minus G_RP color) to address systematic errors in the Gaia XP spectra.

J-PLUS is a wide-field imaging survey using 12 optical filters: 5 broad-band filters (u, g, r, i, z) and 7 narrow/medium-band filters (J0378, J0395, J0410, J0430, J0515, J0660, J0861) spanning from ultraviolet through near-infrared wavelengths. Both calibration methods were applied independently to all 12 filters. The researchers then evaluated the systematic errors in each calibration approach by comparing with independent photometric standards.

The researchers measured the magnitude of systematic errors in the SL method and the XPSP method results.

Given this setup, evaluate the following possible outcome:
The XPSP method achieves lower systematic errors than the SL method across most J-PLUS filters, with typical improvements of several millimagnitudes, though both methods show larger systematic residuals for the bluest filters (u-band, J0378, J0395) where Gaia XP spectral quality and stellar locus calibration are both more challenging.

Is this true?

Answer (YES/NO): YES